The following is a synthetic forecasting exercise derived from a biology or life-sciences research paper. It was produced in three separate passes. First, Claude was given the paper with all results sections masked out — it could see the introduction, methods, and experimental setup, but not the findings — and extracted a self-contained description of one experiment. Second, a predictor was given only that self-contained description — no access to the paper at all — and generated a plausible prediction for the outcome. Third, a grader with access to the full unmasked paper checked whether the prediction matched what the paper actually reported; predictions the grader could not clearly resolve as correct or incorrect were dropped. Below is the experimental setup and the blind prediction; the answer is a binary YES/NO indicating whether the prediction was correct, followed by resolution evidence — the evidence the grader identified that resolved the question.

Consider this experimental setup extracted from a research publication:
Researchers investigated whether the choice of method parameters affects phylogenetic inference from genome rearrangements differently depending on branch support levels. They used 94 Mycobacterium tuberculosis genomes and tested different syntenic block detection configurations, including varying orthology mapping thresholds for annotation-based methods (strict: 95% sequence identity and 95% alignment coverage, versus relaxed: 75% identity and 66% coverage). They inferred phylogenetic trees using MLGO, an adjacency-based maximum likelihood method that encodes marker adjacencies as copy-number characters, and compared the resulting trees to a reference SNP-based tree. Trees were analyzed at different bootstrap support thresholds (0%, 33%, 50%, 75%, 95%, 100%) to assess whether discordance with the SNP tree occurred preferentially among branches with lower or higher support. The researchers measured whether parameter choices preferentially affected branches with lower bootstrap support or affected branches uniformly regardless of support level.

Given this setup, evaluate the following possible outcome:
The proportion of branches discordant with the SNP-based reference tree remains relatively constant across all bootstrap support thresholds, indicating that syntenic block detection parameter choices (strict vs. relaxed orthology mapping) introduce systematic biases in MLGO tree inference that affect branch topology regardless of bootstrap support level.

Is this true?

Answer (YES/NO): NO